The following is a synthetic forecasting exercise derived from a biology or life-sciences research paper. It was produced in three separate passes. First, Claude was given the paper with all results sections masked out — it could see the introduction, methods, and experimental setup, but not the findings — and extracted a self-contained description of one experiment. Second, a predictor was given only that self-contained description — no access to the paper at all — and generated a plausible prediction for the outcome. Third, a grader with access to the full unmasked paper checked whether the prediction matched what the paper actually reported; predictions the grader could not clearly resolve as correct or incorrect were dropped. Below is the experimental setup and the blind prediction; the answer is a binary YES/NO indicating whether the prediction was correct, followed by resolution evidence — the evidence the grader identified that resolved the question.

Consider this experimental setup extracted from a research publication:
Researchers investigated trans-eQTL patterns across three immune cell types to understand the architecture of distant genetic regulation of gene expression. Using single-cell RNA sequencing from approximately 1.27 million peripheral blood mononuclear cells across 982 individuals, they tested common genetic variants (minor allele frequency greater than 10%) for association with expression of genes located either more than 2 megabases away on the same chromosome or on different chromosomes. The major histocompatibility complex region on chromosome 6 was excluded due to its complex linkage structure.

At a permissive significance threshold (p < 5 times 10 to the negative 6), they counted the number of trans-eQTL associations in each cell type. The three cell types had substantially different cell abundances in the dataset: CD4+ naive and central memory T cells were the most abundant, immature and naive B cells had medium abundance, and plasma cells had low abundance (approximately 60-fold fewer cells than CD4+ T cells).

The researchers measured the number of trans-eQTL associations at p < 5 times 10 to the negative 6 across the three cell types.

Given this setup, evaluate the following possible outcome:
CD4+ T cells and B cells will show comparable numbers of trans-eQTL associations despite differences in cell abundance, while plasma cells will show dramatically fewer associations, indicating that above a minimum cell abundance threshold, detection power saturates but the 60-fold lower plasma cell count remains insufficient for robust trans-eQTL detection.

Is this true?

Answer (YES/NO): NO